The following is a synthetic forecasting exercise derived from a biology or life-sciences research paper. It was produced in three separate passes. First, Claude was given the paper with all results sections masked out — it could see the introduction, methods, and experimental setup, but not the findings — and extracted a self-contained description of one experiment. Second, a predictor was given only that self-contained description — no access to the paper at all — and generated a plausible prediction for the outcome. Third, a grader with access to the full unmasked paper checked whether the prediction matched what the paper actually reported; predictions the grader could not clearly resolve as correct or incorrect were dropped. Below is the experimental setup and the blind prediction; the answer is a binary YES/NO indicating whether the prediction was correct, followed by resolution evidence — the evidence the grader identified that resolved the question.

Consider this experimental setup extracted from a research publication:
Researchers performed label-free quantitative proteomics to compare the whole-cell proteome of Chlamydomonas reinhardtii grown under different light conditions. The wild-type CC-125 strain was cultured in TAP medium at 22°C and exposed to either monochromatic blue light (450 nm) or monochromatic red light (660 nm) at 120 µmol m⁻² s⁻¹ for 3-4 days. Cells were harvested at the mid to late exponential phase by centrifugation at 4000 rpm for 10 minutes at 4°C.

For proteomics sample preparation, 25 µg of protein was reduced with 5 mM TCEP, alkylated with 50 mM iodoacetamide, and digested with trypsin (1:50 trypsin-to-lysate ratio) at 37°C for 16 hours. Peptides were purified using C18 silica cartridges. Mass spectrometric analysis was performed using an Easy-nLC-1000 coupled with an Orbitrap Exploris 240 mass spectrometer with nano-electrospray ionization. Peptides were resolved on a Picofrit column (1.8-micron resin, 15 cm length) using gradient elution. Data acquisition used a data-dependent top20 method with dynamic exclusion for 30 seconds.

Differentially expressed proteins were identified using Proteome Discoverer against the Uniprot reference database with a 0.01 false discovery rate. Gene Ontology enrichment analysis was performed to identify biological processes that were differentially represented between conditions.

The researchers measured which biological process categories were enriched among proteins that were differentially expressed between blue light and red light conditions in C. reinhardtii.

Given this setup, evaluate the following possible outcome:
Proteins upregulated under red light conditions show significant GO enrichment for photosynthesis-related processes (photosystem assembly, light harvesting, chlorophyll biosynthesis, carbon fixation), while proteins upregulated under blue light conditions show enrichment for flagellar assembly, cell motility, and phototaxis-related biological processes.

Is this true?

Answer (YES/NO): NO